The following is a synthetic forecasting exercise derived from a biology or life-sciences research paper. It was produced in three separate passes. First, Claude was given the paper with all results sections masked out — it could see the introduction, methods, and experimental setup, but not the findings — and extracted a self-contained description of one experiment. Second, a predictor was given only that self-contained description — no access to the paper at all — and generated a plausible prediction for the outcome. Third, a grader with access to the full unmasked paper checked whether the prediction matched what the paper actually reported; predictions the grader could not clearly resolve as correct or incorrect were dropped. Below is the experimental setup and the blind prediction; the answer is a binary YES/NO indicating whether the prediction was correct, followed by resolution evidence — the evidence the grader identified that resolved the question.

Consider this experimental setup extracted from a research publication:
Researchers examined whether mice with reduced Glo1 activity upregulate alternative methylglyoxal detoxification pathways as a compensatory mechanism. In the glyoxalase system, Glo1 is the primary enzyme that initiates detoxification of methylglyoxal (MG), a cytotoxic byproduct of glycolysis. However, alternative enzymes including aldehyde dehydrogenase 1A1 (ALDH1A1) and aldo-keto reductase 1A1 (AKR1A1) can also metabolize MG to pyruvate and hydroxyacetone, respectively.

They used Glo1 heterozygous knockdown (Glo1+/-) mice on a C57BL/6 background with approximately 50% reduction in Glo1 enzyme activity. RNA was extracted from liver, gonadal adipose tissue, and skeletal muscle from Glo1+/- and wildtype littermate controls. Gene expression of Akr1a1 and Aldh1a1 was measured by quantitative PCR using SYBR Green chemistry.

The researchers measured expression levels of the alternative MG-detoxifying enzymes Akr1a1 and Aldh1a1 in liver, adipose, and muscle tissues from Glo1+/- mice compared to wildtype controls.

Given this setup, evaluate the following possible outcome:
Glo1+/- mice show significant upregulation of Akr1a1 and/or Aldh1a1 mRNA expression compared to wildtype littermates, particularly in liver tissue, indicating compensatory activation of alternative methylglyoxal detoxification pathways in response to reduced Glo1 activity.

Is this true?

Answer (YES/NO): NO